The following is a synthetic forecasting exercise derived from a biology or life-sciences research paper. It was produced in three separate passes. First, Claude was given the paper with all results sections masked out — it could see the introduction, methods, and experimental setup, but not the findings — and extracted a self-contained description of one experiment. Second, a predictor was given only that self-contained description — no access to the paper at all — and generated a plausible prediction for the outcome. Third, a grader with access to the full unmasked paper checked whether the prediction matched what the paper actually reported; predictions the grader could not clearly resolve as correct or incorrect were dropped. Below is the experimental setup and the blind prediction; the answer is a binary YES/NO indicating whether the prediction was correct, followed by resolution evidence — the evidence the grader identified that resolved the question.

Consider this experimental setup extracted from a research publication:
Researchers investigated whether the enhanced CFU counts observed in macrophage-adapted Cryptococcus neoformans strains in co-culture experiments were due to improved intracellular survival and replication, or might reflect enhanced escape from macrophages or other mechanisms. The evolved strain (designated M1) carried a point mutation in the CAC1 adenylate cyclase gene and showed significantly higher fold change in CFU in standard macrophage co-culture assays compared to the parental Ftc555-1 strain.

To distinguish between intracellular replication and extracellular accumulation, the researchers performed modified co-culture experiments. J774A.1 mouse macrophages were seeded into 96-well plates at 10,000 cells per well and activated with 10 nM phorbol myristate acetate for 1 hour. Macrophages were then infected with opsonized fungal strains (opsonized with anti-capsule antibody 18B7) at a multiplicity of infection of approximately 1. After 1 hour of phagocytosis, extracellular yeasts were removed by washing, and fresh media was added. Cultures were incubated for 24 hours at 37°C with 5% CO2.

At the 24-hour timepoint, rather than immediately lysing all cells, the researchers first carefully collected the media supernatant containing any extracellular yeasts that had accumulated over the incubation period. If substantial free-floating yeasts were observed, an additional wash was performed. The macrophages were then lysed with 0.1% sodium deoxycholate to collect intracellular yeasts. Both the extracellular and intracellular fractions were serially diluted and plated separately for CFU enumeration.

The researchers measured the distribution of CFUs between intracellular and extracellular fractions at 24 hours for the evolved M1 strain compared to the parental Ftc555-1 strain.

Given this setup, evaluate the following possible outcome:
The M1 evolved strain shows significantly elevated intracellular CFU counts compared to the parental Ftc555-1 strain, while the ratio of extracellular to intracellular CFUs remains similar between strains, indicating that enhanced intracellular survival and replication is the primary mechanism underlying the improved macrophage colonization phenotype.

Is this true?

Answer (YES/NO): YES